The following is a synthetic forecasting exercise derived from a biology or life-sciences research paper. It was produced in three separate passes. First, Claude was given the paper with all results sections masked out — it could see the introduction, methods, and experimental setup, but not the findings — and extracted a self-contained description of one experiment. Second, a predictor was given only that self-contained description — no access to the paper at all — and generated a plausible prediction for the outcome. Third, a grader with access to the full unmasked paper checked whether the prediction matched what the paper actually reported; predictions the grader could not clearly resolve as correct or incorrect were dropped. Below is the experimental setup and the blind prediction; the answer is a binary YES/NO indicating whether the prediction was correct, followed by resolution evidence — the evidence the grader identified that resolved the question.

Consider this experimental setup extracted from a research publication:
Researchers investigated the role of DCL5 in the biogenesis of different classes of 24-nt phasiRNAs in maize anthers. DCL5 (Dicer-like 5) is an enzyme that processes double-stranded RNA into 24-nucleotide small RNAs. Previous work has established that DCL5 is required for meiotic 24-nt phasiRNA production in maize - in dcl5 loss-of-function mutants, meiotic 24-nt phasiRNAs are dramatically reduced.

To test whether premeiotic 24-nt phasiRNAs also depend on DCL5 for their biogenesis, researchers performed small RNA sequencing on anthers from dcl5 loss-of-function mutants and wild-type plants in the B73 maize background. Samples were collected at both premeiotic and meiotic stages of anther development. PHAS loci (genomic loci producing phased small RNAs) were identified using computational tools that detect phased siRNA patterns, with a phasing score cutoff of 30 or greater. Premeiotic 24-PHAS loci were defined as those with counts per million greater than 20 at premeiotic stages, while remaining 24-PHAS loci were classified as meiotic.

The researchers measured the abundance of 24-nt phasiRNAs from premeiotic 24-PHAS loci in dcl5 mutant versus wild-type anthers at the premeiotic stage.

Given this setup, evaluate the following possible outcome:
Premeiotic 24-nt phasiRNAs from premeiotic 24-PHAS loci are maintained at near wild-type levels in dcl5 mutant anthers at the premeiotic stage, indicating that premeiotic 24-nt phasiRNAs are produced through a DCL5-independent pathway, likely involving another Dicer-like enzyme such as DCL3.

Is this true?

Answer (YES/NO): NO